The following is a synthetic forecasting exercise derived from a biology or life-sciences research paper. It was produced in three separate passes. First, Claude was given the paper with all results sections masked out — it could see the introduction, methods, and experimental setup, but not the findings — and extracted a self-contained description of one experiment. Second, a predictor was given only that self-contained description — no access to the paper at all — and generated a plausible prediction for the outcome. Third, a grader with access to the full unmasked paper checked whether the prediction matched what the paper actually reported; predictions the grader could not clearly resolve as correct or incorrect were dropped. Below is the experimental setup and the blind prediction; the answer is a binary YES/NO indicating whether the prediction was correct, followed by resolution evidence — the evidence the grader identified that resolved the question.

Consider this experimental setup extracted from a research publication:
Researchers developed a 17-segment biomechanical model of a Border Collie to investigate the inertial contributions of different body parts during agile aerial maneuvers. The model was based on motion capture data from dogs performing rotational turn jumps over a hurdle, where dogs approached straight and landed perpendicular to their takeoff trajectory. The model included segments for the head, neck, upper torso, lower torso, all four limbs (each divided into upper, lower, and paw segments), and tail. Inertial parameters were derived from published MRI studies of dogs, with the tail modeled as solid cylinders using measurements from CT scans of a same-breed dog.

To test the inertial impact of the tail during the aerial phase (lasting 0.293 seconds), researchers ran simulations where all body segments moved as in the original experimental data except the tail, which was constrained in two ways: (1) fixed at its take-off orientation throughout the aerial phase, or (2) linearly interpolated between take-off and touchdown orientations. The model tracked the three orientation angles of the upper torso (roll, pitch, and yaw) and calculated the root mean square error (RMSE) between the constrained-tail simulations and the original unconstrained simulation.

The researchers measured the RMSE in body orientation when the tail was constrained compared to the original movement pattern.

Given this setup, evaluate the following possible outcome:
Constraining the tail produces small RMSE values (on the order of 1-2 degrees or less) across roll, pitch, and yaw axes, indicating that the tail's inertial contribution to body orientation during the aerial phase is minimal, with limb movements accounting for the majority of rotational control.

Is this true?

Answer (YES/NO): NO